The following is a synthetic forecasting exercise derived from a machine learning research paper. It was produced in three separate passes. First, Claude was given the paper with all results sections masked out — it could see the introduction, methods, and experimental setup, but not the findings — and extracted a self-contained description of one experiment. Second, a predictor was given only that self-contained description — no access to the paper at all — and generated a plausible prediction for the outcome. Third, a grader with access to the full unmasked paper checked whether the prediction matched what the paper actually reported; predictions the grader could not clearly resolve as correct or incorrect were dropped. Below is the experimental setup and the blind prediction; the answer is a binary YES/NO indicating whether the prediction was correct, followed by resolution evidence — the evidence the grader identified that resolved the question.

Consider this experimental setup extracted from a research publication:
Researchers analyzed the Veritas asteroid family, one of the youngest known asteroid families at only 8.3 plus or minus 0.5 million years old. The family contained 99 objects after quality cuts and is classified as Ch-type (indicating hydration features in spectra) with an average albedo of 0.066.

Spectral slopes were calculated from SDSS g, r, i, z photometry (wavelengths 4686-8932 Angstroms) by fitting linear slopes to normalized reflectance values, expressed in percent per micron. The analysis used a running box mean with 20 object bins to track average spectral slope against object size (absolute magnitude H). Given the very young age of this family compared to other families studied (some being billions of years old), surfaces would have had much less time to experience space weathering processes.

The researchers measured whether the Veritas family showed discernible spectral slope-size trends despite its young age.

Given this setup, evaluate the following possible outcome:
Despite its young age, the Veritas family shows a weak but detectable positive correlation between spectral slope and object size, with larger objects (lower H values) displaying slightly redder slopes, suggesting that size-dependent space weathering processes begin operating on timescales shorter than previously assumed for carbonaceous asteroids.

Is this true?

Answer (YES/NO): NO